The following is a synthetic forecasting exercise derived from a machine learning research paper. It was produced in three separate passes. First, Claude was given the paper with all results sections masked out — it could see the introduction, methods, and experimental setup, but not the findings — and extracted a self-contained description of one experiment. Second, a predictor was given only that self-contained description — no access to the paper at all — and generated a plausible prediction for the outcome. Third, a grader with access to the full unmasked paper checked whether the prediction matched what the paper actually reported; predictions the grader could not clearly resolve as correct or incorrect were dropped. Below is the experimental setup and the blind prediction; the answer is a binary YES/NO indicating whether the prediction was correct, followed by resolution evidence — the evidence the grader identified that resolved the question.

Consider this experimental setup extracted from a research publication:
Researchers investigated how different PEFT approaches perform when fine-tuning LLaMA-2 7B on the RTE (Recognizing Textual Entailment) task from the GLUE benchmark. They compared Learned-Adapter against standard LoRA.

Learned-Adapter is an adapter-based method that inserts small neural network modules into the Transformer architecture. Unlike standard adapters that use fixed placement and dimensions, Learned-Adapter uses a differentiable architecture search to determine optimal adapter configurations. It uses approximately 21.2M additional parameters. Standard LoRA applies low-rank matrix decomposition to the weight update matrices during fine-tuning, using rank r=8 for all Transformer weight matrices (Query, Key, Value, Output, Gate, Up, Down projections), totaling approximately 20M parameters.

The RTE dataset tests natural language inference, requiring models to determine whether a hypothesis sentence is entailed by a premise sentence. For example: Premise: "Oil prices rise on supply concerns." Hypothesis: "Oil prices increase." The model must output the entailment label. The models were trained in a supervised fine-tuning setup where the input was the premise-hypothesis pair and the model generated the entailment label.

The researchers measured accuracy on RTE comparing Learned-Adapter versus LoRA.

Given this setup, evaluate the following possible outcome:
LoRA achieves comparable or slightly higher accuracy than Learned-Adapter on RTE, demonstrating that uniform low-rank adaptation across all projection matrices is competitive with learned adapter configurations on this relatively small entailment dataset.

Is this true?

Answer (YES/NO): YES